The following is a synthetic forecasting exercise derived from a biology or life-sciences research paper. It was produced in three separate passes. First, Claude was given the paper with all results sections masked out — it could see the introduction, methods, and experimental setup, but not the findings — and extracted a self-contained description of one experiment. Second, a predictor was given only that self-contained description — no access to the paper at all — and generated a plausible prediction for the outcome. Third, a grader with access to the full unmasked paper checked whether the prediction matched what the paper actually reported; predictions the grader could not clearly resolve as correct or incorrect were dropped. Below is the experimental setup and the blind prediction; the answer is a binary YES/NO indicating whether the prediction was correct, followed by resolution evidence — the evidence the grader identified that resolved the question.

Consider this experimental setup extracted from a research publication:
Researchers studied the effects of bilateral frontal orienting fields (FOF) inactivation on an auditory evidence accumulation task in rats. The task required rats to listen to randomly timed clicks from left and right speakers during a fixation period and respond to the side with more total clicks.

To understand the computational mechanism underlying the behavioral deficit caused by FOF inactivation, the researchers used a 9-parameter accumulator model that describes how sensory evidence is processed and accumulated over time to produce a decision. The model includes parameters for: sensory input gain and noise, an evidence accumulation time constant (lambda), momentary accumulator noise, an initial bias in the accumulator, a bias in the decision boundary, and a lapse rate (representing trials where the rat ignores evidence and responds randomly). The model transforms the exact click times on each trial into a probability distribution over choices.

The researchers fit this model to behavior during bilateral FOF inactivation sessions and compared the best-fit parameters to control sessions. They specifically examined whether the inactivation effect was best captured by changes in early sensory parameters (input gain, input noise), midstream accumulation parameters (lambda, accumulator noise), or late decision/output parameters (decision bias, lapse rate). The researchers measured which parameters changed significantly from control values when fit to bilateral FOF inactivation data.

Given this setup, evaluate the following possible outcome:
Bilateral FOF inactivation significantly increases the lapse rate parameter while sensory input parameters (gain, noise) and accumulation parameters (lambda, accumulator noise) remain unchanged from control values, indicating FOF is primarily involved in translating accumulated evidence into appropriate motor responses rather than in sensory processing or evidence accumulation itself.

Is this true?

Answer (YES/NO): NO